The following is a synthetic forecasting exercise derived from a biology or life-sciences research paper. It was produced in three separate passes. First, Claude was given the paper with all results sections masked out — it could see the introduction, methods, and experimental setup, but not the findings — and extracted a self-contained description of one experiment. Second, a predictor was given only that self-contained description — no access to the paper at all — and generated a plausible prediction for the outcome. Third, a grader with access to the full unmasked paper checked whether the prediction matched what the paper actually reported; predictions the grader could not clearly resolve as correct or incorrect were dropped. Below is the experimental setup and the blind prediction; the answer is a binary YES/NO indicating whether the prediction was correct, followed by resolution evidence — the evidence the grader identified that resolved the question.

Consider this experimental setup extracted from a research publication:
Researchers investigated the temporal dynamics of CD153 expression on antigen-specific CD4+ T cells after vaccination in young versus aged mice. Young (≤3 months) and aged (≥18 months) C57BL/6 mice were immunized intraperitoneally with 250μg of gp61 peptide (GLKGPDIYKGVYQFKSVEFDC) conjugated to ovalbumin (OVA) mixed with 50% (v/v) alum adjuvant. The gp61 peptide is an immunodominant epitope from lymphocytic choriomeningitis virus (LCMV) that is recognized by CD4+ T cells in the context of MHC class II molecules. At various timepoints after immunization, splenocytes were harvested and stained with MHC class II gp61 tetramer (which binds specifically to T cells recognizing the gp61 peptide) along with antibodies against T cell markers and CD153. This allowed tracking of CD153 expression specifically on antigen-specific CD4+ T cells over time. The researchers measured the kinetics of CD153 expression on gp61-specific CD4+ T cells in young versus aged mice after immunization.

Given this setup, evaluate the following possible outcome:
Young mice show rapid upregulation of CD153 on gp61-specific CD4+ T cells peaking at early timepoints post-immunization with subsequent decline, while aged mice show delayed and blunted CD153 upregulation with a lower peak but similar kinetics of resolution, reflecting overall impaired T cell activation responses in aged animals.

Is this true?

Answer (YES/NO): NO